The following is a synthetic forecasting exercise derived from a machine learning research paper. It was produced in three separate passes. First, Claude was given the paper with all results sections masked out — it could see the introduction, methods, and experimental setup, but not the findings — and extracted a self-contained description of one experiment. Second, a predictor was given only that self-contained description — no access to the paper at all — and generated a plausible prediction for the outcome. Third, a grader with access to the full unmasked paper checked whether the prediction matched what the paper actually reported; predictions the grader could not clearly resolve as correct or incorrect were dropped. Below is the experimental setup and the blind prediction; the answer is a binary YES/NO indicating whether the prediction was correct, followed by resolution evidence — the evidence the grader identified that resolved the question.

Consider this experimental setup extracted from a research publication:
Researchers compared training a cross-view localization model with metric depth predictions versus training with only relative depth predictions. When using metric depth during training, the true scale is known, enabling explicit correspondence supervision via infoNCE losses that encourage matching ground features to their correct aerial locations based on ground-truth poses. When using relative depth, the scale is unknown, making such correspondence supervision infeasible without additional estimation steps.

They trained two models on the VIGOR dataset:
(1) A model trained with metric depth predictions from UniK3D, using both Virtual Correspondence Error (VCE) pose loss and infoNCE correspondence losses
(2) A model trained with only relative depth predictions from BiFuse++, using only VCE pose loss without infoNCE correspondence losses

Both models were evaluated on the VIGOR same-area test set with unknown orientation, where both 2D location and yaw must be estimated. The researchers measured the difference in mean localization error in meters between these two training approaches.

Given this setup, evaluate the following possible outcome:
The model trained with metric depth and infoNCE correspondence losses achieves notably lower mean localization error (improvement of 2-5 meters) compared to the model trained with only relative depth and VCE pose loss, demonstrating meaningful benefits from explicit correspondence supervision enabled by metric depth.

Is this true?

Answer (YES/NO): NO